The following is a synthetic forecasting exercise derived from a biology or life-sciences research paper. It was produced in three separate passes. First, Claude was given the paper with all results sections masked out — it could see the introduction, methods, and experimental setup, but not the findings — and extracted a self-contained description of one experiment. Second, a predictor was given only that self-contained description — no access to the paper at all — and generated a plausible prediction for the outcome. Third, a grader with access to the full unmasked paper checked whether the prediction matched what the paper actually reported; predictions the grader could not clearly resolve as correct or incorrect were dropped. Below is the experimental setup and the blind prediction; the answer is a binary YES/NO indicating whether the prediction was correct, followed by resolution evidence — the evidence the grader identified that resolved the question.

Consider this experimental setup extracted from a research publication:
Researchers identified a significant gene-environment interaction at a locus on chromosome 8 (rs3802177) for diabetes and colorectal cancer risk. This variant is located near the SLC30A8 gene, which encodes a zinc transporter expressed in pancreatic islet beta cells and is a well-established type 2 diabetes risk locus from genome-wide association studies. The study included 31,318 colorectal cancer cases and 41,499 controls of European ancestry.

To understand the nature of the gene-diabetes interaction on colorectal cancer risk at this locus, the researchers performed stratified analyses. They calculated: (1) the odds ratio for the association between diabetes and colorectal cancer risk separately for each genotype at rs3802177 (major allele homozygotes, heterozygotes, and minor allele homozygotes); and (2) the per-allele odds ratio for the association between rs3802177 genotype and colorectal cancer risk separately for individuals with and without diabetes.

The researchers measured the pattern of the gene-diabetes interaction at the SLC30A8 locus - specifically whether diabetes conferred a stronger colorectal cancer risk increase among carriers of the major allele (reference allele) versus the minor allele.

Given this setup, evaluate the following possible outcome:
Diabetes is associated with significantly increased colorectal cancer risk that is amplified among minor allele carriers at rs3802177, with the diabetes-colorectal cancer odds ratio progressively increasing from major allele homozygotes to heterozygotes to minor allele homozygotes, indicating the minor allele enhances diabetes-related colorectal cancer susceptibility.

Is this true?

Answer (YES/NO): YES